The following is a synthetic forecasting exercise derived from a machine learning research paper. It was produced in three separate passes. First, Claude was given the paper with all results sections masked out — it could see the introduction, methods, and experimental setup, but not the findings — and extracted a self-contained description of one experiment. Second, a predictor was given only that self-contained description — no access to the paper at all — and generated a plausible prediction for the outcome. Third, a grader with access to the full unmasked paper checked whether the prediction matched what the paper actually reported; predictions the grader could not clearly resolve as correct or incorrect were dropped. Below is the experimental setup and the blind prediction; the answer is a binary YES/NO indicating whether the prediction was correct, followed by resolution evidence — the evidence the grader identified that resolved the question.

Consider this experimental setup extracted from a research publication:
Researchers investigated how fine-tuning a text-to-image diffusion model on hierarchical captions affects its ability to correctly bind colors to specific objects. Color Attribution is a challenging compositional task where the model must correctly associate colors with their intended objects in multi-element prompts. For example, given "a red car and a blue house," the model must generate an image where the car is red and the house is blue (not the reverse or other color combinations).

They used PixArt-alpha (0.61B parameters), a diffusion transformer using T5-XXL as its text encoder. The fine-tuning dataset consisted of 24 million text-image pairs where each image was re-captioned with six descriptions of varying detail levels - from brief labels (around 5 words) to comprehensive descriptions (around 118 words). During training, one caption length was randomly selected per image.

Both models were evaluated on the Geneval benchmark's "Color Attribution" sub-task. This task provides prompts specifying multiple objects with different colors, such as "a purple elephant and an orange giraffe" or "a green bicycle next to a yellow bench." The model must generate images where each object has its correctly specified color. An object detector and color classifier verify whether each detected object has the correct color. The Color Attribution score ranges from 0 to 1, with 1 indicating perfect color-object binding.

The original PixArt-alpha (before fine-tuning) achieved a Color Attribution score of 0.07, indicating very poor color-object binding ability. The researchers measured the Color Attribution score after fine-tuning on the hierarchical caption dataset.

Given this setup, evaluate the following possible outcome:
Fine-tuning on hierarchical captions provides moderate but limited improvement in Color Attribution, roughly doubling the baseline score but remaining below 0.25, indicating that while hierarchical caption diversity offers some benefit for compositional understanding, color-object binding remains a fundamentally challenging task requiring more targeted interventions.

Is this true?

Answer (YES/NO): NO